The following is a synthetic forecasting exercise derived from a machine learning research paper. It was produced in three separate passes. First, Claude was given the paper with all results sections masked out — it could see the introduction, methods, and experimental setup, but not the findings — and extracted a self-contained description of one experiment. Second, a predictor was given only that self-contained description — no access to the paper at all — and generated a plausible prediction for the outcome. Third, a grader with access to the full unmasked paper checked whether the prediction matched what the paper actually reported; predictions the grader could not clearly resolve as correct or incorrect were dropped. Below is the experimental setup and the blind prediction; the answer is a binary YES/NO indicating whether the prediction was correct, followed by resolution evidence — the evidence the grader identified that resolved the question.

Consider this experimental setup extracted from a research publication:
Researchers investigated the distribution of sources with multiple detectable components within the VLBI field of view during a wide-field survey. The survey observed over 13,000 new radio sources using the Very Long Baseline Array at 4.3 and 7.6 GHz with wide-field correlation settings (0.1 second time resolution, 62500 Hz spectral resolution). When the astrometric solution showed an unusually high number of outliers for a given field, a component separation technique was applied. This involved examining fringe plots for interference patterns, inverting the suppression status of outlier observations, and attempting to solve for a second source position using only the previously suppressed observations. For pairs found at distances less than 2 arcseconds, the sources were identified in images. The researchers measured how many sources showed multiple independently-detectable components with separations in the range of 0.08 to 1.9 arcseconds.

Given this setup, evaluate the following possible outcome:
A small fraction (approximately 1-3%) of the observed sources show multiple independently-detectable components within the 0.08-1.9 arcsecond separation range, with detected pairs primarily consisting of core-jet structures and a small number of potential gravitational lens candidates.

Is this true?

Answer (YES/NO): NO